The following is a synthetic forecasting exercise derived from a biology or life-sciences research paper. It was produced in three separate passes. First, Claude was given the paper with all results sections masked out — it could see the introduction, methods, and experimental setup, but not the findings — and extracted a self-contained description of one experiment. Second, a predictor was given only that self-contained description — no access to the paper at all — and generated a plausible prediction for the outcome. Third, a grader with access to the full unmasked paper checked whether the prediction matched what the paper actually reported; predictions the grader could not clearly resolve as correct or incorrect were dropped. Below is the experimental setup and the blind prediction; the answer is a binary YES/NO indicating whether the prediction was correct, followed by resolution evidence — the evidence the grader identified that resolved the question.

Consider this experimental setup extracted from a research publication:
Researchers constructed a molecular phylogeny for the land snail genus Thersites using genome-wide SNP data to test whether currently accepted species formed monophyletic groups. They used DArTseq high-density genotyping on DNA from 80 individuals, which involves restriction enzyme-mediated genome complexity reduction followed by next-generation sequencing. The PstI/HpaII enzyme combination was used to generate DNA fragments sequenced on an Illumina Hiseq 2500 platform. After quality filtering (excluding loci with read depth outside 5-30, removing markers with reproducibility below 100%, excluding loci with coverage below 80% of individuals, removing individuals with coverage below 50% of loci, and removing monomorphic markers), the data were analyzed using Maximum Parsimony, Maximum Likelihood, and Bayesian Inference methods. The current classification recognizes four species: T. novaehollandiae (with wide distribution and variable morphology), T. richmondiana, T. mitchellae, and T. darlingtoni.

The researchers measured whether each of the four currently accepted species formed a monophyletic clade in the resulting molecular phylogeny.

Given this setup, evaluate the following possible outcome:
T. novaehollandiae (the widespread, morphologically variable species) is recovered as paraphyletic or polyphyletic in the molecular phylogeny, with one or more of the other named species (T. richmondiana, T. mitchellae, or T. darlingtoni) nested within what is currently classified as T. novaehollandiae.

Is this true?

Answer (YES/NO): YES